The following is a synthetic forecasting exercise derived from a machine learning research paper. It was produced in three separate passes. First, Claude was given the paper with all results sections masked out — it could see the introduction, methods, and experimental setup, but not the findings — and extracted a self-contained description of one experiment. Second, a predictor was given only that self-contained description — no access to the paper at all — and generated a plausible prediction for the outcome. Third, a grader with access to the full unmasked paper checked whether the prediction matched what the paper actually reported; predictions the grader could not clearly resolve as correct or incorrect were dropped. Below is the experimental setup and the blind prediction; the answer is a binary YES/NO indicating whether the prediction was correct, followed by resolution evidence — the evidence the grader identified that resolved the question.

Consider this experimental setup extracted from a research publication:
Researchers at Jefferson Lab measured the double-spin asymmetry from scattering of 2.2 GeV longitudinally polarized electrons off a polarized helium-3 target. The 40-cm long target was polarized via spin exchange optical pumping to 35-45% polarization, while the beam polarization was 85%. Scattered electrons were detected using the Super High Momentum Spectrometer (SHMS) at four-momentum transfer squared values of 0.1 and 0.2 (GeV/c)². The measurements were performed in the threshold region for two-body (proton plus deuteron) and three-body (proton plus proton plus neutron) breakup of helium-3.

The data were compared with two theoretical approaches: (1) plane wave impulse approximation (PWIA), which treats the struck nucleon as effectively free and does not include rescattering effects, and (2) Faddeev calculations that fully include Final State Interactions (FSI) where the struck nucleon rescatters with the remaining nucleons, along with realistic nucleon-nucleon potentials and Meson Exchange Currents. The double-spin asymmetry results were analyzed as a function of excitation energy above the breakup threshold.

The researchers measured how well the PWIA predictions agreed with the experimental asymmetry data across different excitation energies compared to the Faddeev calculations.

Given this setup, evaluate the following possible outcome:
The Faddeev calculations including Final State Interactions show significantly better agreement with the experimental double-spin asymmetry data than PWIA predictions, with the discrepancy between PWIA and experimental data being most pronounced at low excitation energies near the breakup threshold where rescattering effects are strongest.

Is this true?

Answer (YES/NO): YES